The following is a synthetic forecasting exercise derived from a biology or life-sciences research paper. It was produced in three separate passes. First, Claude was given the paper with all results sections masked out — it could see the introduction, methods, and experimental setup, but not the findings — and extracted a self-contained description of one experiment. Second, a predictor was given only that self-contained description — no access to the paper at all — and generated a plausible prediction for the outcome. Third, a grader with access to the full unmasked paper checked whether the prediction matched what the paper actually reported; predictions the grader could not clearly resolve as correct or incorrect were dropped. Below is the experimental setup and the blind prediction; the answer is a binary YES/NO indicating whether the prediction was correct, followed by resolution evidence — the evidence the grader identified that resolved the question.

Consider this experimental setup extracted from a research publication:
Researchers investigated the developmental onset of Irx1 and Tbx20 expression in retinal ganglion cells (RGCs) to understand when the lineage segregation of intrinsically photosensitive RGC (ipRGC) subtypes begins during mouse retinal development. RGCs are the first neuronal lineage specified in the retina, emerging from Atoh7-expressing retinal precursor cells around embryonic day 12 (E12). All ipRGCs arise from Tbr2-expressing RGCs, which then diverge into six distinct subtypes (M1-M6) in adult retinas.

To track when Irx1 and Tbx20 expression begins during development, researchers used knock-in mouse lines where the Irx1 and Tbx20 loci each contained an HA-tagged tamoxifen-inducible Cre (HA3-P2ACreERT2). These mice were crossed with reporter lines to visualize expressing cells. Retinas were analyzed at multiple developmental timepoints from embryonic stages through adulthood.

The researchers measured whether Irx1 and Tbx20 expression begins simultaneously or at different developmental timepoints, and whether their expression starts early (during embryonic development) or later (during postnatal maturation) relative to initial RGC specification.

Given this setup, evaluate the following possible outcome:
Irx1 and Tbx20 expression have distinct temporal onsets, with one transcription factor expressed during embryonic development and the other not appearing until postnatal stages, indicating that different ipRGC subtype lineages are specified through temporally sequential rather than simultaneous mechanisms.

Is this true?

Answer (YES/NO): NO